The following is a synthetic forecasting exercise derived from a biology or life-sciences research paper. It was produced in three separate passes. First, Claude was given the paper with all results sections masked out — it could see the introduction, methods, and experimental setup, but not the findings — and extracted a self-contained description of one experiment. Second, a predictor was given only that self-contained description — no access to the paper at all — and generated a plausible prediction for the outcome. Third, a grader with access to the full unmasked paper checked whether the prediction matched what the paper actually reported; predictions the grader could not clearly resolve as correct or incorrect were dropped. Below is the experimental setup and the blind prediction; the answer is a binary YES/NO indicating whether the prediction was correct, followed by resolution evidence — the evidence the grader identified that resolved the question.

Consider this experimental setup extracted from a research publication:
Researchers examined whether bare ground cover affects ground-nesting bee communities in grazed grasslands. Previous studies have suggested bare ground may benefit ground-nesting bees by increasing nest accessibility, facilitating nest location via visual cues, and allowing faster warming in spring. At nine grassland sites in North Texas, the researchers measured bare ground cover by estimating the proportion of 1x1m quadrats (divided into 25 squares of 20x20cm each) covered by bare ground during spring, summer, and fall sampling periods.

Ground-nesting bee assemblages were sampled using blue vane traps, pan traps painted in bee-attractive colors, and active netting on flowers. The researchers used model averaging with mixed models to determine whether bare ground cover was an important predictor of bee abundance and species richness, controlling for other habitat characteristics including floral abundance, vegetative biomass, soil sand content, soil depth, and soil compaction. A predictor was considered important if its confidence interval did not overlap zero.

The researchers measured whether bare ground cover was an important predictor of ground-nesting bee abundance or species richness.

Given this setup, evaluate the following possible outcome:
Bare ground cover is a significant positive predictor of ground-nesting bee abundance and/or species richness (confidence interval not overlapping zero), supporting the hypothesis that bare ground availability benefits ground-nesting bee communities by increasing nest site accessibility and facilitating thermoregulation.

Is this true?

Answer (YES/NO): NO